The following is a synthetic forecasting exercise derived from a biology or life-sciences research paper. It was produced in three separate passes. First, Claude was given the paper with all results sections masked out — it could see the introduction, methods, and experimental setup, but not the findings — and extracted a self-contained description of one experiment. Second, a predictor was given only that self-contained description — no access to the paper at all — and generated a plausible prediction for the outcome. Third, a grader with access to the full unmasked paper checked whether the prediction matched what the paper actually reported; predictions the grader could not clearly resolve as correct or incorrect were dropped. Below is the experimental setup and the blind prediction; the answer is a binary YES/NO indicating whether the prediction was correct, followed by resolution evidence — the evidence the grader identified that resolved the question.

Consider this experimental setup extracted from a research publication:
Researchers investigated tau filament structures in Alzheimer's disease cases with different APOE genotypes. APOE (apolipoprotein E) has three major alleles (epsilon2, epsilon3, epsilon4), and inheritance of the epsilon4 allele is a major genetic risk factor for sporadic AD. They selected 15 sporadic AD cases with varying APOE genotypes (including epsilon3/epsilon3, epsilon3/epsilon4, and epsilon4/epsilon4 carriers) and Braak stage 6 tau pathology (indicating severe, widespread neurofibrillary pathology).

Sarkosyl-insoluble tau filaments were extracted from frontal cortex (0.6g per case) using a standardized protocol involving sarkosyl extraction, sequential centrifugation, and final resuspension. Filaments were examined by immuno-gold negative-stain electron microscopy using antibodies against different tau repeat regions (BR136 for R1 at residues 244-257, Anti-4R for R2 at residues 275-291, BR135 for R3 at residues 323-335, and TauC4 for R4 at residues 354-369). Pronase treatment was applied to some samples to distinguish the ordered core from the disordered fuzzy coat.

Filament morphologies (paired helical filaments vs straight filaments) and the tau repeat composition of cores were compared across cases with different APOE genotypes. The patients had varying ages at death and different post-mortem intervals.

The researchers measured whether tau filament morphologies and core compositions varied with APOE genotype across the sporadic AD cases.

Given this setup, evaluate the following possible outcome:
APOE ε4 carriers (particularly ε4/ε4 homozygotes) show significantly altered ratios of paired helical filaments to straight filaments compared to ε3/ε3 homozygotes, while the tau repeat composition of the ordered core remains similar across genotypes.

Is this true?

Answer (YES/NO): NO